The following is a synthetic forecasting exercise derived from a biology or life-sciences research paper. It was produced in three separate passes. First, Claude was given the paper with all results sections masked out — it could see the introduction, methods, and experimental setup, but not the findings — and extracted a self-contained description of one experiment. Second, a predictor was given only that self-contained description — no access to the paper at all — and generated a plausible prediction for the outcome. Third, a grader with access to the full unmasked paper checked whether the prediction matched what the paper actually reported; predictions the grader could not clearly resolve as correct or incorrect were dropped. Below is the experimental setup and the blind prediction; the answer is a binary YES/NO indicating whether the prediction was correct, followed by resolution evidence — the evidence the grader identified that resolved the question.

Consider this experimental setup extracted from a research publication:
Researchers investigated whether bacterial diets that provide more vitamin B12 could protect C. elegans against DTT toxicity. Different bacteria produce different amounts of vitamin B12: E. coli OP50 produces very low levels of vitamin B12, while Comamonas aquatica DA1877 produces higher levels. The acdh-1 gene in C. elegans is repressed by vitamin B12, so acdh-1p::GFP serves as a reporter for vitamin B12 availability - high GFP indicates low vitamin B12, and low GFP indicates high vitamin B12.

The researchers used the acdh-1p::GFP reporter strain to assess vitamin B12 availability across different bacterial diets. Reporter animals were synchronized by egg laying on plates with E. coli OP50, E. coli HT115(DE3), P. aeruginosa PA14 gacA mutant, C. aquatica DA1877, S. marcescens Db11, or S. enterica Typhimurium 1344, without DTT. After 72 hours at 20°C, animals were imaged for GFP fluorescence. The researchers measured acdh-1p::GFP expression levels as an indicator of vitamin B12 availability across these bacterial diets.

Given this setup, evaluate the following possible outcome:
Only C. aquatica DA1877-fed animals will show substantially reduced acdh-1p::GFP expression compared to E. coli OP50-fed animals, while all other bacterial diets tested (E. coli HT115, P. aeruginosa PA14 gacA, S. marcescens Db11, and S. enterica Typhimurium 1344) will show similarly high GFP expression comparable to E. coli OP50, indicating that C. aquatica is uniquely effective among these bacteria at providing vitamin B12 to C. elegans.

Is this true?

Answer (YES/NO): NO